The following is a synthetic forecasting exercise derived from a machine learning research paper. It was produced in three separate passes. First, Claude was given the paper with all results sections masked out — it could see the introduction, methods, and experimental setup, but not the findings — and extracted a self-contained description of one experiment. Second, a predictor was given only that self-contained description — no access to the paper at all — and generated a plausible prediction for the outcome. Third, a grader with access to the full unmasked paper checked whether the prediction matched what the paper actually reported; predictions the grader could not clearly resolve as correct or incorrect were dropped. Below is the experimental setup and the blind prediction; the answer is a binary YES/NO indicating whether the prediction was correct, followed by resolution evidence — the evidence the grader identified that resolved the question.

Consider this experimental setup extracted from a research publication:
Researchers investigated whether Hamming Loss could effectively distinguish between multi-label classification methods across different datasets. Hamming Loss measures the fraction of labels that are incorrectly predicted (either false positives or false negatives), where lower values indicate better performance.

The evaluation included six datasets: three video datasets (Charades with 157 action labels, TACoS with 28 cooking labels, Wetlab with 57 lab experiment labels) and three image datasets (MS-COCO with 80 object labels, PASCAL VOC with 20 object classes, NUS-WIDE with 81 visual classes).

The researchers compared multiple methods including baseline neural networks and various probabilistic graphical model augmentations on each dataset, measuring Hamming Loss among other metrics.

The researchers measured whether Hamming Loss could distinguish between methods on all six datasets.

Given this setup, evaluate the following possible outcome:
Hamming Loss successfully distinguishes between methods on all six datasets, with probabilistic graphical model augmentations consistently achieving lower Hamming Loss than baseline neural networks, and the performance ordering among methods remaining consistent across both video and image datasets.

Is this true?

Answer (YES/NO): NO